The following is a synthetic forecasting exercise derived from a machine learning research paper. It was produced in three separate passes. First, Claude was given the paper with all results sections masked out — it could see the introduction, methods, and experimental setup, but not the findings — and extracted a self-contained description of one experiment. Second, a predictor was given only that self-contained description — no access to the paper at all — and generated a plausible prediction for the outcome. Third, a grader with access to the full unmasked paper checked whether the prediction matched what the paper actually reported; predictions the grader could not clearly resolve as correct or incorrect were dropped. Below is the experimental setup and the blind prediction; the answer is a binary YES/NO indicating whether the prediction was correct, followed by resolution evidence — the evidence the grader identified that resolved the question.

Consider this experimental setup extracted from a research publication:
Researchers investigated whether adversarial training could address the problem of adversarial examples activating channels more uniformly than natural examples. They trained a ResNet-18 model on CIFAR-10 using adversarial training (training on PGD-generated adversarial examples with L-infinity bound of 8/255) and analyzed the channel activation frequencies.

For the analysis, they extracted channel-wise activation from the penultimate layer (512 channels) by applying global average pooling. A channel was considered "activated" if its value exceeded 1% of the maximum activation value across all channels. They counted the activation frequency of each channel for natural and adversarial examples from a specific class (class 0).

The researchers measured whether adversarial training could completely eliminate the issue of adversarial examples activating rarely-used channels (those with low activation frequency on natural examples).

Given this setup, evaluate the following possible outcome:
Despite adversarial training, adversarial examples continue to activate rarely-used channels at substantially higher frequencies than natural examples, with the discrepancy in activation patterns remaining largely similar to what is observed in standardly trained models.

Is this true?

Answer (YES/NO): NO